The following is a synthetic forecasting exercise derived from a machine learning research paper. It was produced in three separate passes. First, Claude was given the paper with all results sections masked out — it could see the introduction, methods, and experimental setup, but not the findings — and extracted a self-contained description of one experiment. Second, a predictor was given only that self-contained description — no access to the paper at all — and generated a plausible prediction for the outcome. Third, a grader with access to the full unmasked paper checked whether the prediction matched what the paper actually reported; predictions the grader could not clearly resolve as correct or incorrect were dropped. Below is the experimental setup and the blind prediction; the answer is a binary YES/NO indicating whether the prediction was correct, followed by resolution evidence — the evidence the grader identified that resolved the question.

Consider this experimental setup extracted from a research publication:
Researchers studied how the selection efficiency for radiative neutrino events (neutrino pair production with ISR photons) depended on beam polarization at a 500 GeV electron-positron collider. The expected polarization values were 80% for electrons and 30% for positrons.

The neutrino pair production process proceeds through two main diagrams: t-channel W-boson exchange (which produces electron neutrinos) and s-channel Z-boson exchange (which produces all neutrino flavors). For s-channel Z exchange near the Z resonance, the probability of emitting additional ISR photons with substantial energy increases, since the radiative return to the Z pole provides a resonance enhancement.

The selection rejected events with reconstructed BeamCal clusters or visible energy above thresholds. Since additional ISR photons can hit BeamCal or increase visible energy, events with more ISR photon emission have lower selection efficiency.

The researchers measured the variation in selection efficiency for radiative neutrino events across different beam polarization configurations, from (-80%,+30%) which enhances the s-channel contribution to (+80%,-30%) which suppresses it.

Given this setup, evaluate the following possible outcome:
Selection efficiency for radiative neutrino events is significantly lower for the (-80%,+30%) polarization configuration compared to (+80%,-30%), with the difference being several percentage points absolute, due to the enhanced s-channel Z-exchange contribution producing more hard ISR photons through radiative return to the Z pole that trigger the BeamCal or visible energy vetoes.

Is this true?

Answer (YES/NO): NO